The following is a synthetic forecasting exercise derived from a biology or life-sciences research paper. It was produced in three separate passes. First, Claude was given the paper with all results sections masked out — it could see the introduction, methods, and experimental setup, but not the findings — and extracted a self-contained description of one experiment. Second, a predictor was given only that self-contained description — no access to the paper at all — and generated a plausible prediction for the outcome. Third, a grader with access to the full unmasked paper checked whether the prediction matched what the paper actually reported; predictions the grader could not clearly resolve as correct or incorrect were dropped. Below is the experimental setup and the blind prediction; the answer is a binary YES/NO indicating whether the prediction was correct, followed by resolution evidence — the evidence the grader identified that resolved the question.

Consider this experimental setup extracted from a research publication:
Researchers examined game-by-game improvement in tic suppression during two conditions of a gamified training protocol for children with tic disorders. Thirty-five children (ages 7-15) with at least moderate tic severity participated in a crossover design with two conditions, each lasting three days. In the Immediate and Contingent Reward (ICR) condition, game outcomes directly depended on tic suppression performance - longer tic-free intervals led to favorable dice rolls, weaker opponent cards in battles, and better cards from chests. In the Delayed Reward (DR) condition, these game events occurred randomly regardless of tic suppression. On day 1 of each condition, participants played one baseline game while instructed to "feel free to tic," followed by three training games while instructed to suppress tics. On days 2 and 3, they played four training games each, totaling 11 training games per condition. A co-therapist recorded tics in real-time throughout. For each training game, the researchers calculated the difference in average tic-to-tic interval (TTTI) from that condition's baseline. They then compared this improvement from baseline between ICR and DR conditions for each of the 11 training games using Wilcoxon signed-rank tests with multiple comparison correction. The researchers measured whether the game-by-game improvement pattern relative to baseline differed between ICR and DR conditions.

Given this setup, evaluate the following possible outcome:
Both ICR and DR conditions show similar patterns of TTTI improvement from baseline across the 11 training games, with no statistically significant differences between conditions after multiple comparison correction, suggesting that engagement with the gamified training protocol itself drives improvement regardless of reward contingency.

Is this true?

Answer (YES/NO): NO